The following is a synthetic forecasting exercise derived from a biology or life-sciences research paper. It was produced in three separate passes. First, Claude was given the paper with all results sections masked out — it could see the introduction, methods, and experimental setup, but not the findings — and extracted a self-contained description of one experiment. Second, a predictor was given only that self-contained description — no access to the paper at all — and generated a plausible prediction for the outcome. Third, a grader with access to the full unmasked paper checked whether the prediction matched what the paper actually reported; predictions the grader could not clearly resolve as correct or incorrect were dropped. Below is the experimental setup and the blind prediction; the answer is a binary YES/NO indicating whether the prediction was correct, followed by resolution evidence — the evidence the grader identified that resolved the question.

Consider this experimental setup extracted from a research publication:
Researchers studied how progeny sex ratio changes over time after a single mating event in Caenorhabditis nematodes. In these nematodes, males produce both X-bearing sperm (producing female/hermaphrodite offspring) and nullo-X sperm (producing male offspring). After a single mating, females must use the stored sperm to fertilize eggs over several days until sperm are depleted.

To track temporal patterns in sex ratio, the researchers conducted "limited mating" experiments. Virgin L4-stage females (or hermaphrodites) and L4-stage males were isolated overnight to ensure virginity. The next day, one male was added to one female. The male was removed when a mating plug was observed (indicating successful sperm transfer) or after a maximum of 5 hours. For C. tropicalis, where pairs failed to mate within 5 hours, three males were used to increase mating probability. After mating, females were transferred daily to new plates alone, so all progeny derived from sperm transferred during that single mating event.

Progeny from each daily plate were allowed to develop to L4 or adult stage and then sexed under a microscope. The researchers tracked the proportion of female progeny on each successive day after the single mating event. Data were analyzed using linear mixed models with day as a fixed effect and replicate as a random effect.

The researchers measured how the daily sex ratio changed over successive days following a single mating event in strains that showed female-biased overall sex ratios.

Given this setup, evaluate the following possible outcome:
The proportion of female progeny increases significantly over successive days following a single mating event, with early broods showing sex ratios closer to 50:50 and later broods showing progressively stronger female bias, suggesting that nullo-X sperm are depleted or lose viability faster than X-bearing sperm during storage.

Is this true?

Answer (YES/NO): NO